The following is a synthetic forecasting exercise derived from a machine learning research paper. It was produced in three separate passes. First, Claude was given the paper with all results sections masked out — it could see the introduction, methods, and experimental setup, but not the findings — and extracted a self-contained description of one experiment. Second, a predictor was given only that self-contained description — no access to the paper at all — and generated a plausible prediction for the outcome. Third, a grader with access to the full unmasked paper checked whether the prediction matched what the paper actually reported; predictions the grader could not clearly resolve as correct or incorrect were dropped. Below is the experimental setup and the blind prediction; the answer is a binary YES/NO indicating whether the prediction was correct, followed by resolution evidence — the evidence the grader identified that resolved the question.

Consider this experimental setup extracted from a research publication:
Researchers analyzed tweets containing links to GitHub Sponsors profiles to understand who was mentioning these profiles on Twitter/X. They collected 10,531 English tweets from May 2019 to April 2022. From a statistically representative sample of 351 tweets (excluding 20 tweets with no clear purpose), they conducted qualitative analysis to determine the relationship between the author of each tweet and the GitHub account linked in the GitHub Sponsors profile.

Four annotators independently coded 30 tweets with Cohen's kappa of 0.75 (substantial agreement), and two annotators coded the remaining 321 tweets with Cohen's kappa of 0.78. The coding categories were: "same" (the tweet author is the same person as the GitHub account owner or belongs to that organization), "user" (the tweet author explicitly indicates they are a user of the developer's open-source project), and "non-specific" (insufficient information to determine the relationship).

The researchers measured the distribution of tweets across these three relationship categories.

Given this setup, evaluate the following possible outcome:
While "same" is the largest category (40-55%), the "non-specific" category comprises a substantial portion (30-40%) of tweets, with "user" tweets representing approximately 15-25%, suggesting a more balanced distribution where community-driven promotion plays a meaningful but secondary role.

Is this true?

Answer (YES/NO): YES